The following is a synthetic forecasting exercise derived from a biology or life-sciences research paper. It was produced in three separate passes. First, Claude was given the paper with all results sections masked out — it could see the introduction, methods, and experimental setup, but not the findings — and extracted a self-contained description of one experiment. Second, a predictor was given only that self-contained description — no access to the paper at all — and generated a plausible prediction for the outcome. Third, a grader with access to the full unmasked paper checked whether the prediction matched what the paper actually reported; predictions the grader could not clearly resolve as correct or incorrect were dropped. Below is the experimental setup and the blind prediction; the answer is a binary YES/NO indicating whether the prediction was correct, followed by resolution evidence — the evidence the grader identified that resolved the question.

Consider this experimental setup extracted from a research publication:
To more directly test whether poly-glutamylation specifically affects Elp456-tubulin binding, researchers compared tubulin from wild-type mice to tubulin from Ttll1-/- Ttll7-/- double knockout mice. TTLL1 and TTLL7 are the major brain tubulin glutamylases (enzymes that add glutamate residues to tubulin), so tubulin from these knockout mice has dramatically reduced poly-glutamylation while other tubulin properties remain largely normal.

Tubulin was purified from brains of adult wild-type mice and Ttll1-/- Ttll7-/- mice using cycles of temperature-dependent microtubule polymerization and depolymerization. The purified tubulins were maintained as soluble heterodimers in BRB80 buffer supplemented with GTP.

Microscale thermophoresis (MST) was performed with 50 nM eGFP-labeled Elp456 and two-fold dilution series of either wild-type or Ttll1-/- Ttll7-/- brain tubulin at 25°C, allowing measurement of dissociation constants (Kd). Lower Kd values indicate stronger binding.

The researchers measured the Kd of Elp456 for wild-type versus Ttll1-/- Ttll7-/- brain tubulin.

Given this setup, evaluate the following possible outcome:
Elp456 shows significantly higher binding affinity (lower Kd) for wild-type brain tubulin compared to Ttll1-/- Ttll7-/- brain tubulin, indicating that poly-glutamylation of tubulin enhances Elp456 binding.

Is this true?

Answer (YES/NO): YES